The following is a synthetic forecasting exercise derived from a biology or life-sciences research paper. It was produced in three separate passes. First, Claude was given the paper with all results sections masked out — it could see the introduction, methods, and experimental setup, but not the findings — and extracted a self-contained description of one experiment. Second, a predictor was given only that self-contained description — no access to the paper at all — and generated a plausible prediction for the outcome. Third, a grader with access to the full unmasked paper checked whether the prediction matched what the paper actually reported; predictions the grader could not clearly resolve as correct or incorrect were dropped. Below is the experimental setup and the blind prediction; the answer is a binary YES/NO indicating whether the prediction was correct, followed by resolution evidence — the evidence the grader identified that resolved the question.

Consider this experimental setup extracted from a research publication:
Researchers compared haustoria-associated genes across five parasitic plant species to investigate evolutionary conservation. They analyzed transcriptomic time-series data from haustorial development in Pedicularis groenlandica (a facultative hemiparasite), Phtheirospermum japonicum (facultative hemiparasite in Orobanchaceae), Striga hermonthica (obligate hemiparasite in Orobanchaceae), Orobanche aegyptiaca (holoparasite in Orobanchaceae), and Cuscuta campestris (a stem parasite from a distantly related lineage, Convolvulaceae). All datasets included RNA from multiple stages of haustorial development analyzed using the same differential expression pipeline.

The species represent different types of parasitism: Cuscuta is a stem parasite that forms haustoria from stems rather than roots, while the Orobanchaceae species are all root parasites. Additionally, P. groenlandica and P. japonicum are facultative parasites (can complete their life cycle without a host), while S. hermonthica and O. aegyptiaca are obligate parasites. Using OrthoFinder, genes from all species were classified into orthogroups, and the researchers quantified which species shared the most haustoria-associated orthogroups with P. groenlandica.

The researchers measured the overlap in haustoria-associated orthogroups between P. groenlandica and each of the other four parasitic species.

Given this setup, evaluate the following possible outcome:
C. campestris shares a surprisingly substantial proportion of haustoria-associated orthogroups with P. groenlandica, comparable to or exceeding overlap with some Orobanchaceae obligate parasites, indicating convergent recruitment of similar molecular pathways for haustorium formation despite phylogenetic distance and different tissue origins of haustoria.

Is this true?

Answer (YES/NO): YES